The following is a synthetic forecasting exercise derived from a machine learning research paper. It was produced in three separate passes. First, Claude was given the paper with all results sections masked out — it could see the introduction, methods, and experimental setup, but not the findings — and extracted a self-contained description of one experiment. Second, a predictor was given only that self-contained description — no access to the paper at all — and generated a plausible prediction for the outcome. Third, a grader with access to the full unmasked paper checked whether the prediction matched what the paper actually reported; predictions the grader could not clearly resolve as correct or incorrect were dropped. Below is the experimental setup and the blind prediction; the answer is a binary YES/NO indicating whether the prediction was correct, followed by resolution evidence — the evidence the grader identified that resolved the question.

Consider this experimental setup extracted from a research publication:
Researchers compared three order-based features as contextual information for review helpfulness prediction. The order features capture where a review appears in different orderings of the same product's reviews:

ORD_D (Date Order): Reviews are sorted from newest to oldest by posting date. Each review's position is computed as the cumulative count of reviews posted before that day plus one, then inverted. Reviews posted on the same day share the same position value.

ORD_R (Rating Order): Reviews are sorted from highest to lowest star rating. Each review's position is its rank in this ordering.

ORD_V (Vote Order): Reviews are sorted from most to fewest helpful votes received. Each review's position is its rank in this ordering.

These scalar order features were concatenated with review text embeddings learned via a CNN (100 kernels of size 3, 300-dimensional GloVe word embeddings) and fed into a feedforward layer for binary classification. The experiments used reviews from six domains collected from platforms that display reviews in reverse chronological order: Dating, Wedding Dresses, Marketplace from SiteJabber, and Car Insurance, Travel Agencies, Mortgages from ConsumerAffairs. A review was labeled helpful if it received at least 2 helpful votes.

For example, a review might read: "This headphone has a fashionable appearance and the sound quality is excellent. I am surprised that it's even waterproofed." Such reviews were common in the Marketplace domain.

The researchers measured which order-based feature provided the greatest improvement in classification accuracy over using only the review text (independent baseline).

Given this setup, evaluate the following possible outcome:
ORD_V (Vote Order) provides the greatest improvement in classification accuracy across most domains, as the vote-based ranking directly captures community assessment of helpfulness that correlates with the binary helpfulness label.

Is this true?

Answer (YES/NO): NO